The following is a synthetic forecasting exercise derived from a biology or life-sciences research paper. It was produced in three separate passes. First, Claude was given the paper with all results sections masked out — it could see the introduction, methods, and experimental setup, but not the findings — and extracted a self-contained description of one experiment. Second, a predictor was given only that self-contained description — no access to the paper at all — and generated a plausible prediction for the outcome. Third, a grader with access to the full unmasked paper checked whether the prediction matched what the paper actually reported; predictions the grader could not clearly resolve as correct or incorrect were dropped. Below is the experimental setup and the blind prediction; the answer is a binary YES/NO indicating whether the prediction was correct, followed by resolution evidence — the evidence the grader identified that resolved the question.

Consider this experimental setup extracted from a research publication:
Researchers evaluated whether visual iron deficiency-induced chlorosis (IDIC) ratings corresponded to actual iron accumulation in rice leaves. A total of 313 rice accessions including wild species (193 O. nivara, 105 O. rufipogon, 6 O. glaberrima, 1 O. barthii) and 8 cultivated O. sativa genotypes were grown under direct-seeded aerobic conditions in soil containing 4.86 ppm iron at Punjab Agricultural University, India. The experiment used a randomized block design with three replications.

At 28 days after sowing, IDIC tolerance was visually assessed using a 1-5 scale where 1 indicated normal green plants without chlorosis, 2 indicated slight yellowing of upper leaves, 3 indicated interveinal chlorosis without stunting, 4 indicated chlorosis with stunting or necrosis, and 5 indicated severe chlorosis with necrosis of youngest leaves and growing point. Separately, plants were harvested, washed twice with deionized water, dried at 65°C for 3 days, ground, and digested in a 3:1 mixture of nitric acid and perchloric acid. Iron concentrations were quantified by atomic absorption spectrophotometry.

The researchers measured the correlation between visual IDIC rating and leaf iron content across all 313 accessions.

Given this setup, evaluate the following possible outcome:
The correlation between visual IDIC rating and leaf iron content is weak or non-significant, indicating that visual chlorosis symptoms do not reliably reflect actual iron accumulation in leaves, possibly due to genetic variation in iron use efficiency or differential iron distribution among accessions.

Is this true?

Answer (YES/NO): NO